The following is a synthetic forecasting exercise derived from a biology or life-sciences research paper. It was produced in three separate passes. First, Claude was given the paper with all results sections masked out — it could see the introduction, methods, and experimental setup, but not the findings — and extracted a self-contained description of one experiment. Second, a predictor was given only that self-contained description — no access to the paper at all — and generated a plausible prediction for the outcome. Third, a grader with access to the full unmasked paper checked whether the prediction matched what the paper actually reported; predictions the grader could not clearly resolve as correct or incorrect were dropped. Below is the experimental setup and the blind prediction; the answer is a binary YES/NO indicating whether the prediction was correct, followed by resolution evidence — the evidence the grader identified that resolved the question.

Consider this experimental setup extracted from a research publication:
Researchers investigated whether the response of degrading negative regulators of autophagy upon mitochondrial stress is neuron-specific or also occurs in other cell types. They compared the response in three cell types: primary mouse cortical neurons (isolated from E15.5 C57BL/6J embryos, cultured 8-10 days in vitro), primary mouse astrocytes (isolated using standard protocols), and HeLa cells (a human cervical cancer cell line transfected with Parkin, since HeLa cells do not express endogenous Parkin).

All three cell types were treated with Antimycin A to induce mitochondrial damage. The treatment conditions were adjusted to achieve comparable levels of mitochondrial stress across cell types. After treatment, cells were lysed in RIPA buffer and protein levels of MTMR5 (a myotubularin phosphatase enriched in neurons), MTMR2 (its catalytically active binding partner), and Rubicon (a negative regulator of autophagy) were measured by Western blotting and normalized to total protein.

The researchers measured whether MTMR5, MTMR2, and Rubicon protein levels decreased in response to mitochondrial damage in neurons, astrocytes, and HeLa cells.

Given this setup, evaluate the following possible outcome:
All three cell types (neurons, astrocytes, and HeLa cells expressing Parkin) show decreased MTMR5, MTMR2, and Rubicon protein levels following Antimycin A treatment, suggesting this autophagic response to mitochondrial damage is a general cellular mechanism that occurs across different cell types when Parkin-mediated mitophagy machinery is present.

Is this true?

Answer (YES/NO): NO